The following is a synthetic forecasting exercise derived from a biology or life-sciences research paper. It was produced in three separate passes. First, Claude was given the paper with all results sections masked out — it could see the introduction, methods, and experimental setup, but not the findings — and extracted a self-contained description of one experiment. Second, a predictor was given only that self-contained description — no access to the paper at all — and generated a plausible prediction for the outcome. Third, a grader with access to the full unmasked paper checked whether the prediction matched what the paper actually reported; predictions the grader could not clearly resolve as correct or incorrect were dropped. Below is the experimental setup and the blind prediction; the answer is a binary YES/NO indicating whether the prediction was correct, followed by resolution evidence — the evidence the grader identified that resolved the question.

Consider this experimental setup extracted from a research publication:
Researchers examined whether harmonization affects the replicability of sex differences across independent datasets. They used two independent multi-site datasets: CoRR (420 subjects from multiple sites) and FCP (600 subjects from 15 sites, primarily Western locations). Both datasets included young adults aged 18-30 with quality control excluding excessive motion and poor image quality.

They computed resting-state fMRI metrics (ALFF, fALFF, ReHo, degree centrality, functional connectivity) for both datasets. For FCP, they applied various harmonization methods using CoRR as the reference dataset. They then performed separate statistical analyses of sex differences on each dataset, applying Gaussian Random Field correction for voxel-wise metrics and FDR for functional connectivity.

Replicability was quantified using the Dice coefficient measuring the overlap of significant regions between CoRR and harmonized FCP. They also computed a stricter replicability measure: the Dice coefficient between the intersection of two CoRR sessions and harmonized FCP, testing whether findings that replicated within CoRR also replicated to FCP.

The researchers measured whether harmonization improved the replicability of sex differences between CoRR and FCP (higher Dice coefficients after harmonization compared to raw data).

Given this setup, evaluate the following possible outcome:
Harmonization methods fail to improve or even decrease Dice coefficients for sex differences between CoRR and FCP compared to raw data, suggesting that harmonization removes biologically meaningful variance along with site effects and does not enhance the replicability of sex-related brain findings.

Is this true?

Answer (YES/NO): NO